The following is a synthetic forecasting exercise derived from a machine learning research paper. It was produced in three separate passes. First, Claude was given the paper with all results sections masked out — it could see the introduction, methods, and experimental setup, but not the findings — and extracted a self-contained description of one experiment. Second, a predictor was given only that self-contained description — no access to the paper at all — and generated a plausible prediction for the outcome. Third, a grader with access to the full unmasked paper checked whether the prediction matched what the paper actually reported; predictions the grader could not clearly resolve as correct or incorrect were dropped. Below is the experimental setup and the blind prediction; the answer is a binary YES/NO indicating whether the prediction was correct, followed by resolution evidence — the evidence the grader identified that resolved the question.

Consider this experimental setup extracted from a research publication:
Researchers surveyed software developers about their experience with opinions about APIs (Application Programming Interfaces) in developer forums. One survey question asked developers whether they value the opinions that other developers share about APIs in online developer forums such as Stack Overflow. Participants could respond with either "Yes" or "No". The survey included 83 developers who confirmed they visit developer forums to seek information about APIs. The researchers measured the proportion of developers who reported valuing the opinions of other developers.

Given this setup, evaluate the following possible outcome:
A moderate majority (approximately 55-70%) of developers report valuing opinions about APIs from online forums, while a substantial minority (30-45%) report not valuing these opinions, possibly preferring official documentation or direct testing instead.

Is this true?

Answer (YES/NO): NO